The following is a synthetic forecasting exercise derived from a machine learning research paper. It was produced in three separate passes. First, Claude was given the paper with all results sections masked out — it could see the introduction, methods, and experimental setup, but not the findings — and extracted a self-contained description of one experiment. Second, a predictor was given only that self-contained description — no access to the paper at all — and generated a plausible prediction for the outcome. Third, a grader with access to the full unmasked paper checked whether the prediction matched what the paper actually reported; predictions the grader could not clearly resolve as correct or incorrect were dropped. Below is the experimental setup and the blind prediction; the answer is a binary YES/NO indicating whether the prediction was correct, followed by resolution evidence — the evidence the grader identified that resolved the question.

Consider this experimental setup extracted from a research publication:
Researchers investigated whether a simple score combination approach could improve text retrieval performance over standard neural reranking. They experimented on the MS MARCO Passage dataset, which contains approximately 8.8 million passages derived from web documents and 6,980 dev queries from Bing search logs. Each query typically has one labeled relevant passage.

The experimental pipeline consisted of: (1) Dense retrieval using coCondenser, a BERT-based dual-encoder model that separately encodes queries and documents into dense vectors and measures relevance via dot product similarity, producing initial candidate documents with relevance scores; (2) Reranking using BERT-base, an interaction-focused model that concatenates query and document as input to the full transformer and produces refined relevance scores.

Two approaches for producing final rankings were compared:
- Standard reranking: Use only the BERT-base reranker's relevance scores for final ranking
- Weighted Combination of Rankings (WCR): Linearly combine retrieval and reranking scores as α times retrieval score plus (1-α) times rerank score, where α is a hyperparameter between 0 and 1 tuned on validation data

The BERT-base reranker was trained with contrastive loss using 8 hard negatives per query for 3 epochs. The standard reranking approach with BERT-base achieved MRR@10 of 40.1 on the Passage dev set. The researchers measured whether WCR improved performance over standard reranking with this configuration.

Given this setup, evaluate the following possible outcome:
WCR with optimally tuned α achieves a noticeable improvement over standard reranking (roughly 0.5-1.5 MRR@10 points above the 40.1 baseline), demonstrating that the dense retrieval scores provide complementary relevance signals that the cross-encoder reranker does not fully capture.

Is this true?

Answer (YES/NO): YES